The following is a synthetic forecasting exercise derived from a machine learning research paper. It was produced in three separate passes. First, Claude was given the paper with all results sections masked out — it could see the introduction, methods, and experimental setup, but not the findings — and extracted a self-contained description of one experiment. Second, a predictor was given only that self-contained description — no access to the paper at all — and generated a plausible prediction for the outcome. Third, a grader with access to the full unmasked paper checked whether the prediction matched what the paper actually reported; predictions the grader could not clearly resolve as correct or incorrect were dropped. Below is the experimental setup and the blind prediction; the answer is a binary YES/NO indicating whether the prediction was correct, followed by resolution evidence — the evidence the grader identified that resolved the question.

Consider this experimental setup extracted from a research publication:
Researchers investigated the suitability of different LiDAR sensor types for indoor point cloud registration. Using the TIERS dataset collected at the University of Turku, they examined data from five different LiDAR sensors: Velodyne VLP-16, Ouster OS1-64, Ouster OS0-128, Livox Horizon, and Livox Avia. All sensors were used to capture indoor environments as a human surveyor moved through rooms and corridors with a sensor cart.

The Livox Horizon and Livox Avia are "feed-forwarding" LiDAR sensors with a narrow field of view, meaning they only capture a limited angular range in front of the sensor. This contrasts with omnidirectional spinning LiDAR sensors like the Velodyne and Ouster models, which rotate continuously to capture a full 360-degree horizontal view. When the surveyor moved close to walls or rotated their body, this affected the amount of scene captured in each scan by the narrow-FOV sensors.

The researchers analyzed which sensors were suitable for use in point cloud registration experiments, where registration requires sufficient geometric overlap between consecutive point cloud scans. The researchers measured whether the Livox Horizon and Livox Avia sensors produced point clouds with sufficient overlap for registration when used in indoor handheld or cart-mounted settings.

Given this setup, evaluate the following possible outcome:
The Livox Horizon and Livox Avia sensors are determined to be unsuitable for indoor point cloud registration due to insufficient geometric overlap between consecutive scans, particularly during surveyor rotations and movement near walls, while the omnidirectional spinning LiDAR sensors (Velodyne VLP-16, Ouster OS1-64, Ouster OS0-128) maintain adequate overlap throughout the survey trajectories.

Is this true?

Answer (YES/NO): YES